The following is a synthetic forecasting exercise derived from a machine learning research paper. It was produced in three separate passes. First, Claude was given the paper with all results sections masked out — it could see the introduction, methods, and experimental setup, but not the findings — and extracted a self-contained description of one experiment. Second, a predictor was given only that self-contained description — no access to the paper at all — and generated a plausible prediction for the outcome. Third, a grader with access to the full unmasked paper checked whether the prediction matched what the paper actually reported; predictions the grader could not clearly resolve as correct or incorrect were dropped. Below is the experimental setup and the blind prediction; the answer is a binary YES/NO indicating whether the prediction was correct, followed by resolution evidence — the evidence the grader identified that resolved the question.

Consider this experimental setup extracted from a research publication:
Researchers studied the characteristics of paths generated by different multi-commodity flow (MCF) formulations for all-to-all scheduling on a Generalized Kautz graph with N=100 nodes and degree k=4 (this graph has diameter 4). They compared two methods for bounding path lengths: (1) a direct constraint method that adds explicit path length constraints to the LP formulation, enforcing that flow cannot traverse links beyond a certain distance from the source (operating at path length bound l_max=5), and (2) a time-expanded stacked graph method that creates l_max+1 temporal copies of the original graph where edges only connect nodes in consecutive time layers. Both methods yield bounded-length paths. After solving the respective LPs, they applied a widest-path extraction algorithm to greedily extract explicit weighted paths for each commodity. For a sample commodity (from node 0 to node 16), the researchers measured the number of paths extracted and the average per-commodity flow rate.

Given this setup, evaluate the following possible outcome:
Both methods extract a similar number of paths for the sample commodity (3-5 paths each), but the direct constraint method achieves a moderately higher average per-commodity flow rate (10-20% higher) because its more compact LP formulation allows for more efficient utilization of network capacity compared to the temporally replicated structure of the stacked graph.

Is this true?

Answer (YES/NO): NO